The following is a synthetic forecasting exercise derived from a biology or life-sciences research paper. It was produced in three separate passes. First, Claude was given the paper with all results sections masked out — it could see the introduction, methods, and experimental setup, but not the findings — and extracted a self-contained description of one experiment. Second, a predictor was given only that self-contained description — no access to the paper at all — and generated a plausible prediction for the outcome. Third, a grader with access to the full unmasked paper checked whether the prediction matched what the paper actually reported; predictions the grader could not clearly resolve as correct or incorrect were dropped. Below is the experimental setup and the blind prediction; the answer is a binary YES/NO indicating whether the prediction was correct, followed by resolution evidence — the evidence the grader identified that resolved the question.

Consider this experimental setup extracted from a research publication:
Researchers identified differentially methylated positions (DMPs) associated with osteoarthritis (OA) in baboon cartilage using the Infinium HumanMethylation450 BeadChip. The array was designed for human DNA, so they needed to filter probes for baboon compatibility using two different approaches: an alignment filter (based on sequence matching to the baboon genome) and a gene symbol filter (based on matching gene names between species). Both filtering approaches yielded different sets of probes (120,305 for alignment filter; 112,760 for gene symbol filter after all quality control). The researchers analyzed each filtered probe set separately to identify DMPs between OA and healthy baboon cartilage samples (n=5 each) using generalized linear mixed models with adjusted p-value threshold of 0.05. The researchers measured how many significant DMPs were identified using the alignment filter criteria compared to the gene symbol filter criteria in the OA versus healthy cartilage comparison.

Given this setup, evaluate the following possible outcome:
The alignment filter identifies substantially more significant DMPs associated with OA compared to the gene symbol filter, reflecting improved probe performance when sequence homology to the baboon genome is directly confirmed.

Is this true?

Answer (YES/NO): YES